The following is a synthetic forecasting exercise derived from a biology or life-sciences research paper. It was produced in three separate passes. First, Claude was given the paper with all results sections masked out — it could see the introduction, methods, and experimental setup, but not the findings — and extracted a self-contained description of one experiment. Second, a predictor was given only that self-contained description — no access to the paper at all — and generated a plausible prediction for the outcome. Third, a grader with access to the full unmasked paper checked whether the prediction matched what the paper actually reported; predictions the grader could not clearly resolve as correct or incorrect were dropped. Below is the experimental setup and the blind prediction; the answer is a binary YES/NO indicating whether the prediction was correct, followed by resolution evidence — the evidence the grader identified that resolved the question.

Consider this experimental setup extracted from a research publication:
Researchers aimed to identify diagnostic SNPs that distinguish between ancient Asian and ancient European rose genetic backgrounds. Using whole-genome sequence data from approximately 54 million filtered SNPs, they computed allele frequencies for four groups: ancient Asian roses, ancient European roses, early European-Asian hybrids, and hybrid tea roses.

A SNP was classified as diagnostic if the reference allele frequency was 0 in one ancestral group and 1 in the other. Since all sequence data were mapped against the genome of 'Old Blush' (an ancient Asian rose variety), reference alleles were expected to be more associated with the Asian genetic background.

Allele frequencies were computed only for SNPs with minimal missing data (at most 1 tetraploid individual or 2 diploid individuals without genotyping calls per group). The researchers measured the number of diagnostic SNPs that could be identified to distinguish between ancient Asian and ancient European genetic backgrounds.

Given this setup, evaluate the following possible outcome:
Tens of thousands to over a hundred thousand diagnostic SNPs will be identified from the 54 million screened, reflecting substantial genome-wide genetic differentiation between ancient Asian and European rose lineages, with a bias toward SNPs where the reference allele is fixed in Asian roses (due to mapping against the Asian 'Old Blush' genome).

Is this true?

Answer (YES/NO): YES